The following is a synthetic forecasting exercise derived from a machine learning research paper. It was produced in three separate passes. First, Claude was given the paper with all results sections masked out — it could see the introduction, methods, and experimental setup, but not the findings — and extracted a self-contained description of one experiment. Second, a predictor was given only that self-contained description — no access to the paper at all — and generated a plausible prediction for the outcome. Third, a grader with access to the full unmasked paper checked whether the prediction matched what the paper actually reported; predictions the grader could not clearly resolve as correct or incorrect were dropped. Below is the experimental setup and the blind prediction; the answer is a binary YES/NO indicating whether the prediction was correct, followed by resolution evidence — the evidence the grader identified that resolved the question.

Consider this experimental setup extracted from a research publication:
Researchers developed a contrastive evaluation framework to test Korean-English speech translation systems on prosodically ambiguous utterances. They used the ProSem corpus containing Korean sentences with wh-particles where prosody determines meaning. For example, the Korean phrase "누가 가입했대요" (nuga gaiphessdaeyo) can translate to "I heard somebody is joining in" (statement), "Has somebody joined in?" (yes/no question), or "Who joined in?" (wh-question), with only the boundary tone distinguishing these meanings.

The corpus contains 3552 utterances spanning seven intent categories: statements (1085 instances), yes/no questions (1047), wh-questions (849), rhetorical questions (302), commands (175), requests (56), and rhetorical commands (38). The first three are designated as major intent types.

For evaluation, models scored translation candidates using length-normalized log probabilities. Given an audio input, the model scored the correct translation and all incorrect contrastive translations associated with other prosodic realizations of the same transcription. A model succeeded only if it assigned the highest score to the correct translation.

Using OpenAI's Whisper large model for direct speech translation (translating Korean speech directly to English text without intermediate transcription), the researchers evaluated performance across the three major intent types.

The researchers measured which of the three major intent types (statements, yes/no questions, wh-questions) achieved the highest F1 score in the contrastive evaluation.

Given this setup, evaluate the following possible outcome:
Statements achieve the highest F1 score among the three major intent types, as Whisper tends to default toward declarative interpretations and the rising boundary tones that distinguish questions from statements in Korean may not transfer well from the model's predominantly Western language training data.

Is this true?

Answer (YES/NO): NO